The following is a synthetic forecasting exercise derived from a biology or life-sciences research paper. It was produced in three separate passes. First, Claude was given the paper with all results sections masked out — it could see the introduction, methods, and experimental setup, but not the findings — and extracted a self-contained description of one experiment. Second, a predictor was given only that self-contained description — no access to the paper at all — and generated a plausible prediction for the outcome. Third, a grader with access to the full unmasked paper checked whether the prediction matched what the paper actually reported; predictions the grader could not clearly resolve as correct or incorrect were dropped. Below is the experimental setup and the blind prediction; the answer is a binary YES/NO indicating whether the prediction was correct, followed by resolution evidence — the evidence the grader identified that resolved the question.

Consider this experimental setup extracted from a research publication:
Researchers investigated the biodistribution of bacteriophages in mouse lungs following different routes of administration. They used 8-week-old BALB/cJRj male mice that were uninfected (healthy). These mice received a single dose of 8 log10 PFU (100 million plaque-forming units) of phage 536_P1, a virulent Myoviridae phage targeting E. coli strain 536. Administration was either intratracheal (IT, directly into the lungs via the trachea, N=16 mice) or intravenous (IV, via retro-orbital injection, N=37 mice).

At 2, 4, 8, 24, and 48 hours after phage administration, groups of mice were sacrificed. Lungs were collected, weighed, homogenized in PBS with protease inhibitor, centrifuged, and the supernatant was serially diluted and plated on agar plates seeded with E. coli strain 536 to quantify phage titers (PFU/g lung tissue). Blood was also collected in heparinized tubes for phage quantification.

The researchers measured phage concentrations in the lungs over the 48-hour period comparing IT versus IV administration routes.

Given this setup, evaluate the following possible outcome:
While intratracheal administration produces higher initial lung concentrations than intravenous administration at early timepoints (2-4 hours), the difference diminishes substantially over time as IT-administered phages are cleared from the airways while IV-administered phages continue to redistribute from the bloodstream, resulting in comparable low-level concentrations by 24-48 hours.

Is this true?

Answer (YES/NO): NO